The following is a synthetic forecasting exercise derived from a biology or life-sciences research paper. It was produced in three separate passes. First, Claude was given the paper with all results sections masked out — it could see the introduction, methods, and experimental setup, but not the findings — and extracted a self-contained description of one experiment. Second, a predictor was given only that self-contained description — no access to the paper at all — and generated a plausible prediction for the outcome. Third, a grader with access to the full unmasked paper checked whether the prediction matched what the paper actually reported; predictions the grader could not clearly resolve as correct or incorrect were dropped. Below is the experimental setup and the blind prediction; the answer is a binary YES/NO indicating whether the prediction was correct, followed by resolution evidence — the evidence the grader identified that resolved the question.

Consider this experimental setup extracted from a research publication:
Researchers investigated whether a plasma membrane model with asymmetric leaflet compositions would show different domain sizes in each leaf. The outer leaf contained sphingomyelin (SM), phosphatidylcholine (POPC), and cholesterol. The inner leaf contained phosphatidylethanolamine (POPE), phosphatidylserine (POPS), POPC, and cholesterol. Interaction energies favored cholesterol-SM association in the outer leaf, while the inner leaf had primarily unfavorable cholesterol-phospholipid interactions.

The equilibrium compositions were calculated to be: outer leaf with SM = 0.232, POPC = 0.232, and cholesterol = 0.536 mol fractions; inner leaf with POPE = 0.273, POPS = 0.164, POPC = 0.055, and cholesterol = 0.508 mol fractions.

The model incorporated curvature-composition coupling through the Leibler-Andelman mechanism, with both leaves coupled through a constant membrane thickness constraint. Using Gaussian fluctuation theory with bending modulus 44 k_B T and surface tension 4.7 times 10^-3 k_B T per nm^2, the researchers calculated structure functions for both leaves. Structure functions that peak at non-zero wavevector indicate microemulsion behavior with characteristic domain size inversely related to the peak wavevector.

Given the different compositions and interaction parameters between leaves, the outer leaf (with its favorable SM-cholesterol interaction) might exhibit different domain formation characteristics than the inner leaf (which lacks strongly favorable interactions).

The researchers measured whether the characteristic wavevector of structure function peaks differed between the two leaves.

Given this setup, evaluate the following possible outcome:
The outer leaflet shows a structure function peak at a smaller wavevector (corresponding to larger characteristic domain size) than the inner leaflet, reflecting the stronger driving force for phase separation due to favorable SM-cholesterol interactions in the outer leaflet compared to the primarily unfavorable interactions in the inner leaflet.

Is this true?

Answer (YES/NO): NO